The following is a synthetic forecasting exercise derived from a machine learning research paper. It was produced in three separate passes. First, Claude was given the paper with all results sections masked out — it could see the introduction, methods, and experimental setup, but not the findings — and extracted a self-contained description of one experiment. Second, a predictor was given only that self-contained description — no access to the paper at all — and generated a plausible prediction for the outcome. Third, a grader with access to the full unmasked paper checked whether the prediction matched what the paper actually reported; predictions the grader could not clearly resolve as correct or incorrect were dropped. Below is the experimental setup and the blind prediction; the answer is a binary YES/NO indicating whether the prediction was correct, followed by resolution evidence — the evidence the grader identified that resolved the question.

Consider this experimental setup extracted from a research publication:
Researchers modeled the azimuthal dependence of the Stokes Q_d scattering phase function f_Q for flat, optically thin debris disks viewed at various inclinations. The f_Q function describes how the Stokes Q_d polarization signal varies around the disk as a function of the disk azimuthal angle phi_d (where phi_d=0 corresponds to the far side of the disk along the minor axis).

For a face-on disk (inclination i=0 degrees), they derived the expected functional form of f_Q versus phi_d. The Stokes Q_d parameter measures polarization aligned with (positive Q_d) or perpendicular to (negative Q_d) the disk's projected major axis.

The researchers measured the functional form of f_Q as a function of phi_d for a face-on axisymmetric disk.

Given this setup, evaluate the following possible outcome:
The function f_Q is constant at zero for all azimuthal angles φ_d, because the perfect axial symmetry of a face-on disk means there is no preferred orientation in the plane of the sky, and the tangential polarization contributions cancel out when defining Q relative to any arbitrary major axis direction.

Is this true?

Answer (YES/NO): NO